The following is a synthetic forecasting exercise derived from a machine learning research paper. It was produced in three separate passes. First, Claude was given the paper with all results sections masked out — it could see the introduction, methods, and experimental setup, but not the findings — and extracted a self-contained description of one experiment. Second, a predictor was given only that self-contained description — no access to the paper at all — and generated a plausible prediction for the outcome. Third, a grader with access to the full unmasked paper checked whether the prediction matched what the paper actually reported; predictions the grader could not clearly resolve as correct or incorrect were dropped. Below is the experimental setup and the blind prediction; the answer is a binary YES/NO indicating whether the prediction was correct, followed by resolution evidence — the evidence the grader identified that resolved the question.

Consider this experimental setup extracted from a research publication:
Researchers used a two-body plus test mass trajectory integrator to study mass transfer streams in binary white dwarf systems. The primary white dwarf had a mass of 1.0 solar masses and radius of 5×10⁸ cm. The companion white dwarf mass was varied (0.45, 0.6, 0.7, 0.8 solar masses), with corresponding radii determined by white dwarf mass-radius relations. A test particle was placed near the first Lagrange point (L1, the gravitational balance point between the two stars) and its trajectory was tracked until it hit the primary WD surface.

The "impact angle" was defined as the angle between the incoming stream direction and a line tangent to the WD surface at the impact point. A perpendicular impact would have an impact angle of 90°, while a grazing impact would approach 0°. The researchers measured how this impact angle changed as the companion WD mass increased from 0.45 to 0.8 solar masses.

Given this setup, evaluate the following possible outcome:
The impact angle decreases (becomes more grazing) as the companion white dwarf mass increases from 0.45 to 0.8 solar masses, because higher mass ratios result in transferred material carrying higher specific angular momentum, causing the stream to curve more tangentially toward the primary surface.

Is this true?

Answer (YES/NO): NO